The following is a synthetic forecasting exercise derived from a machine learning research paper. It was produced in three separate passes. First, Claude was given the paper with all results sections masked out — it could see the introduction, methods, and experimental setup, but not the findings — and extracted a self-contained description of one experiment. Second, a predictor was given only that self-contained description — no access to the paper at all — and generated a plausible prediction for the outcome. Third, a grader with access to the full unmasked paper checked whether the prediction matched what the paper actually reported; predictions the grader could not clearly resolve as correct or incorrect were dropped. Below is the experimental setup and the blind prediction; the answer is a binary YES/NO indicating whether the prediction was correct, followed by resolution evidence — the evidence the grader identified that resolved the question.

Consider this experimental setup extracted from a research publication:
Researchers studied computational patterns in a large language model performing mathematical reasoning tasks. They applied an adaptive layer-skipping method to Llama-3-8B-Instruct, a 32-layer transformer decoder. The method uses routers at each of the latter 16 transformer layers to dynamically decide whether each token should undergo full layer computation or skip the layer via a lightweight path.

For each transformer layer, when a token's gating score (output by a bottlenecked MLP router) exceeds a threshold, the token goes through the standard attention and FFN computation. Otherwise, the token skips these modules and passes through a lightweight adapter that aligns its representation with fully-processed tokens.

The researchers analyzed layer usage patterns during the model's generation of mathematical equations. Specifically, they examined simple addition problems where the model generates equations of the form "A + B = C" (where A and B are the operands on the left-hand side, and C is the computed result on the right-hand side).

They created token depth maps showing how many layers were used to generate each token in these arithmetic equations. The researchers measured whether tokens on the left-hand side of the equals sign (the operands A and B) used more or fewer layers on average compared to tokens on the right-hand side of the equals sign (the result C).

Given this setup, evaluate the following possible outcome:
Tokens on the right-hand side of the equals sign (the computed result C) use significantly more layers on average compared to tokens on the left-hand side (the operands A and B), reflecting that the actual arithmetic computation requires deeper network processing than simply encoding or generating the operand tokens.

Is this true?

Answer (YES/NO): YES